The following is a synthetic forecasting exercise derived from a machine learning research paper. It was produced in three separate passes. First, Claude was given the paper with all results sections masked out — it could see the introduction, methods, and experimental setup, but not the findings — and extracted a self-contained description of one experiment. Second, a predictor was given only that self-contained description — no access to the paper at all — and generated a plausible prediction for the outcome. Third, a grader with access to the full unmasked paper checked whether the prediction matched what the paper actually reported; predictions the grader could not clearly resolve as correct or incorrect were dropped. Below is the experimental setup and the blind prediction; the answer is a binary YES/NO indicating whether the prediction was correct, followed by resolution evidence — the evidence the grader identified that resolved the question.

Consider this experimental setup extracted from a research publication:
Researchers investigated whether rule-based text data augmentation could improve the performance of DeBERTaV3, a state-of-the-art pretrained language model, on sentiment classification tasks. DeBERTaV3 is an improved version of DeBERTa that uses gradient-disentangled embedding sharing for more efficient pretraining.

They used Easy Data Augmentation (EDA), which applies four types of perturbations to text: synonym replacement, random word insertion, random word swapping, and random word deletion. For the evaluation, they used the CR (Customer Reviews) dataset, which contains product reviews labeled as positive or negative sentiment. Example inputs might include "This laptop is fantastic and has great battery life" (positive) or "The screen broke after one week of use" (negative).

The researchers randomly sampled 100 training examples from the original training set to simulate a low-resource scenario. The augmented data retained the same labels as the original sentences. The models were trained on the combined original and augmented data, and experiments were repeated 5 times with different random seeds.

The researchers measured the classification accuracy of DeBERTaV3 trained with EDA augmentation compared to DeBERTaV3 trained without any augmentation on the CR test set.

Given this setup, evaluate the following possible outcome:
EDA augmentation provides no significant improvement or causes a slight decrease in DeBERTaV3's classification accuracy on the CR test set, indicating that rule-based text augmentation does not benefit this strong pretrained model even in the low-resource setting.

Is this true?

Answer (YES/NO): YES